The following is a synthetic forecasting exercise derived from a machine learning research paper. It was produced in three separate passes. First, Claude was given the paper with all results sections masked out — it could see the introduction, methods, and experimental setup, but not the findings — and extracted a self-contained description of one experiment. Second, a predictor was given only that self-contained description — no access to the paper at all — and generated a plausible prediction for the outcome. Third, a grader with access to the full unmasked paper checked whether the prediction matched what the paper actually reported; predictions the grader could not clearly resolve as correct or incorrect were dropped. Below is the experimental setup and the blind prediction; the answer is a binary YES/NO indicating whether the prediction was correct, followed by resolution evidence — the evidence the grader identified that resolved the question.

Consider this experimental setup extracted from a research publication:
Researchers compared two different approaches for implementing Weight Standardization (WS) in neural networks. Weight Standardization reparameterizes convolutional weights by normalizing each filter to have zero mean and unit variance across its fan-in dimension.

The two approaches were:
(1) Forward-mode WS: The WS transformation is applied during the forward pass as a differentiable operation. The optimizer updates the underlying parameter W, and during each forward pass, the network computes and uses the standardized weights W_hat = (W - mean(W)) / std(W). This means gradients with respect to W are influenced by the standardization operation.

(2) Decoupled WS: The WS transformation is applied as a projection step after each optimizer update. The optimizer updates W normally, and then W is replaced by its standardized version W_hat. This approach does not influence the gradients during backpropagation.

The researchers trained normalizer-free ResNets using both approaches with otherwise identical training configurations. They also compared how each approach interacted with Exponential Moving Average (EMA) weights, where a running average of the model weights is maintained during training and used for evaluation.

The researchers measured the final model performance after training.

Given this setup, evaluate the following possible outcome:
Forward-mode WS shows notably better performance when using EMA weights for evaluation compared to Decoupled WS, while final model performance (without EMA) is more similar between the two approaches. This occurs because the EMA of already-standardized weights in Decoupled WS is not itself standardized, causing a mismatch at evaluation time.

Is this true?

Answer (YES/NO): NO